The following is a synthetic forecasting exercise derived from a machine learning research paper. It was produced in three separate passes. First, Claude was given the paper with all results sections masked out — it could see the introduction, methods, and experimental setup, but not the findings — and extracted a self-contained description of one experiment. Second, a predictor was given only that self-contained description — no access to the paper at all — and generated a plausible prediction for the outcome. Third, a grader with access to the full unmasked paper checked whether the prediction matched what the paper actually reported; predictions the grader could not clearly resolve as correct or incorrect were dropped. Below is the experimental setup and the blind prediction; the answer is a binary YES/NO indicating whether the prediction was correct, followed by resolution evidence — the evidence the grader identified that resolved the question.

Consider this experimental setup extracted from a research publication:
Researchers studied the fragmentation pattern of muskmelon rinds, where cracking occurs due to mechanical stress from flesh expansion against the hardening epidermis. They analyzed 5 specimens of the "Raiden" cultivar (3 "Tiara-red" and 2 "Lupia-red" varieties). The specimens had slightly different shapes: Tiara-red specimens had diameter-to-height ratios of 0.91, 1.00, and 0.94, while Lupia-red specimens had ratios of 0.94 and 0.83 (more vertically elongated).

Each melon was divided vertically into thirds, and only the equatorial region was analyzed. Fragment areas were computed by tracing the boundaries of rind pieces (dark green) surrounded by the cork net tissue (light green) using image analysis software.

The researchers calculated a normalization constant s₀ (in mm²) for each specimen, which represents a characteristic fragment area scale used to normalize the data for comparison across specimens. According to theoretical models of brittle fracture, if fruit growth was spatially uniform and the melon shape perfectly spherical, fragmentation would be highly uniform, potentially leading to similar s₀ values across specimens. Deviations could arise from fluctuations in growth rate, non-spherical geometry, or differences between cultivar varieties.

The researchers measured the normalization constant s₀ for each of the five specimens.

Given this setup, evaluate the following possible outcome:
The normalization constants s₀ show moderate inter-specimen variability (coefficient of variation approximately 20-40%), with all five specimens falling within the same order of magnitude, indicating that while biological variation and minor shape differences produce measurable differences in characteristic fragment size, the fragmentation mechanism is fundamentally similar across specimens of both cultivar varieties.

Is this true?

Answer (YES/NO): YES